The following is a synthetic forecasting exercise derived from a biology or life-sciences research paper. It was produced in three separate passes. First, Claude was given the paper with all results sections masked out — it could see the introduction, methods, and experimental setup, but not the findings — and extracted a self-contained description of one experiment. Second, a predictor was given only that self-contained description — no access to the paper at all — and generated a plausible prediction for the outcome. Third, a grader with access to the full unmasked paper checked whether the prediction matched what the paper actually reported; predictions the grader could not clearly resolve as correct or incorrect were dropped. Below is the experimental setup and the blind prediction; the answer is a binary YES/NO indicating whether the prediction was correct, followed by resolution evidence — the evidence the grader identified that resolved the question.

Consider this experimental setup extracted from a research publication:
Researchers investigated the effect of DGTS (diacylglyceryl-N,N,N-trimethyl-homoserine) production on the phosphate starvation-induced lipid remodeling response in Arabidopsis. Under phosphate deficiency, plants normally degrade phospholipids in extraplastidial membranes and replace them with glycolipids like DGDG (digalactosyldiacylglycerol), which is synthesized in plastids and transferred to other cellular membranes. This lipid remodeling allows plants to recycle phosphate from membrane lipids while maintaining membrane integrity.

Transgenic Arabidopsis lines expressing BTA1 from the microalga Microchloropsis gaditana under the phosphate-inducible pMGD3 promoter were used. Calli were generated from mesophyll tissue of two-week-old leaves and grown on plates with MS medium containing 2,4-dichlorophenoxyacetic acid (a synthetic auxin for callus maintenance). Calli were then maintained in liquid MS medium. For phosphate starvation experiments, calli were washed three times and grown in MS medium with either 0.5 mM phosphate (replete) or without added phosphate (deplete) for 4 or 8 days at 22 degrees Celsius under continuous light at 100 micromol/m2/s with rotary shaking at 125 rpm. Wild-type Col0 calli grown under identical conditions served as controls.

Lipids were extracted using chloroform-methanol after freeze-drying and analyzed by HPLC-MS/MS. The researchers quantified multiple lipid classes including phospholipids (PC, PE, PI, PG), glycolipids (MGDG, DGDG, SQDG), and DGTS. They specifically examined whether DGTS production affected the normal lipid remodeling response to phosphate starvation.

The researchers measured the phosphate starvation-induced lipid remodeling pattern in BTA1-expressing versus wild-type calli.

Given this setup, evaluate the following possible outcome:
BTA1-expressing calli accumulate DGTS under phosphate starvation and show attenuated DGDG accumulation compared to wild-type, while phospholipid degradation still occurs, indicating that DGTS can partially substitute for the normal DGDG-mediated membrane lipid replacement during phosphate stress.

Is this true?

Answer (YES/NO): NO